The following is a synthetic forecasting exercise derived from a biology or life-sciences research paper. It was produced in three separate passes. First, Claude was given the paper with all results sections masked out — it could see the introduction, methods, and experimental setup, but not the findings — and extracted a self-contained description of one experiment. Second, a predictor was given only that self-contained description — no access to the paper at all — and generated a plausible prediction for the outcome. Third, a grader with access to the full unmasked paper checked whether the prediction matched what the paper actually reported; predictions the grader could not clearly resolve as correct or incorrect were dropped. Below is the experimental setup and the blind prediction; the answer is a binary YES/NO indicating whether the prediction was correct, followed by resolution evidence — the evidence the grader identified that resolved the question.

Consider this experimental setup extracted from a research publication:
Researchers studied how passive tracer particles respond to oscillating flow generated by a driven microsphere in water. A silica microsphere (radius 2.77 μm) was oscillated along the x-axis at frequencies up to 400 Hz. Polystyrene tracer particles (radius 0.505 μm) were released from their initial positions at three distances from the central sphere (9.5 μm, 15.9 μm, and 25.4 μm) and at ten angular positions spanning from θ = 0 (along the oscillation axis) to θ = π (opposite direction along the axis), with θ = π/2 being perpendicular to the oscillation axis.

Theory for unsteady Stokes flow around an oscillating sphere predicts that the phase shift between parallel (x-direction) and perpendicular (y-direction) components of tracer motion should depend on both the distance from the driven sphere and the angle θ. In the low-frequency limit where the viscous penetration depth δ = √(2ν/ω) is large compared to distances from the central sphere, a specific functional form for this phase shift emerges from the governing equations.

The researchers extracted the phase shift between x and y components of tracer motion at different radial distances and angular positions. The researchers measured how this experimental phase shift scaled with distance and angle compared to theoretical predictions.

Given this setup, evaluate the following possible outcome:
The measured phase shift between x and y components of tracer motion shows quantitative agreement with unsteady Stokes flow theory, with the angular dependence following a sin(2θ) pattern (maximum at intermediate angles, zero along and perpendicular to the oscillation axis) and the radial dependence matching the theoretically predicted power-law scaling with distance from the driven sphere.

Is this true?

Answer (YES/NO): NO